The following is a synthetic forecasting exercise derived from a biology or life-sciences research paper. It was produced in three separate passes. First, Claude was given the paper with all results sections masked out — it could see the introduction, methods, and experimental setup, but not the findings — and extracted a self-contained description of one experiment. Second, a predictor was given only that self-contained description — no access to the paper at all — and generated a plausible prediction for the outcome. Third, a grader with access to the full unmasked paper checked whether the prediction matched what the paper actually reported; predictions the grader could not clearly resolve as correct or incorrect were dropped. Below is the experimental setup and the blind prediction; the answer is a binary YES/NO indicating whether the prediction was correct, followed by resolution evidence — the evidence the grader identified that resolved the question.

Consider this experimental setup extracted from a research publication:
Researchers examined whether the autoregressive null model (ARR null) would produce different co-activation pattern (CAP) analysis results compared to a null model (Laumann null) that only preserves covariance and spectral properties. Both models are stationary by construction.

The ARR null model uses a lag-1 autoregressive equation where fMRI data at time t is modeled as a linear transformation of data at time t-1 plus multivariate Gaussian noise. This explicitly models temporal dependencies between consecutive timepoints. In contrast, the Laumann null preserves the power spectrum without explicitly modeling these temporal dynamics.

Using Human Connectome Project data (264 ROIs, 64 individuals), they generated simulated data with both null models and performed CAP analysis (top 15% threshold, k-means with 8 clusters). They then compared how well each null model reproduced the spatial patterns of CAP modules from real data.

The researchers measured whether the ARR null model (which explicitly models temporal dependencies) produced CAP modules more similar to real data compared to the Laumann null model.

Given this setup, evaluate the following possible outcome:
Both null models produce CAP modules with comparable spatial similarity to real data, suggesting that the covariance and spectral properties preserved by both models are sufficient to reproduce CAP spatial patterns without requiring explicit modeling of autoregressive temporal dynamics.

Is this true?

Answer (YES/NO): YES